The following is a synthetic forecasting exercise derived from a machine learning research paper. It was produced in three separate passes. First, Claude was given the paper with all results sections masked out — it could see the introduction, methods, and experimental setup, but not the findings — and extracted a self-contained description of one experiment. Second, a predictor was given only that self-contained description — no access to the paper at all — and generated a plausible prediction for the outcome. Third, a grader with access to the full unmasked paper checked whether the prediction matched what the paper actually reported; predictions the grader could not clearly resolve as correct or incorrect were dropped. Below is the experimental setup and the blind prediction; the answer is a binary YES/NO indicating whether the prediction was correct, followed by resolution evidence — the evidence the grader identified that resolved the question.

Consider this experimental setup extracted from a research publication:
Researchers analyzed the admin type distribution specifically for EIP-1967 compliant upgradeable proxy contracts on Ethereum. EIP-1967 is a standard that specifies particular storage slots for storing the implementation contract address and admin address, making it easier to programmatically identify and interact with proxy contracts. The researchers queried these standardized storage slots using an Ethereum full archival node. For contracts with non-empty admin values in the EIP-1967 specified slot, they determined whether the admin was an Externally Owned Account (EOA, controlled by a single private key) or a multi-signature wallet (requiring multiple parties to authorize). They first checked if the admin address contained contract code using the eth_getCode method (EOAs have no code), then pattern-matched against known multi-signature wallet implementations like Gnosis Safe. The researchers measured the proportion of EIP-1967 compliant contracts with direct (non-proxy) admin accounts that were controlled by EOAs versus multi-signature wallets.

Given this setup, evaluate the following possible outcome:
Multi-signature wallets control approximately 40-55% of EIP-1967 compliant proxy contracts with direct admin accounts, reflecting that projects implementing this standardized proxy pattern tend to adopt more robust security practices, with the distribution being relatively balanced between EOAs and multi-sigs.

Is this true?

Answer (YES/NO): NO